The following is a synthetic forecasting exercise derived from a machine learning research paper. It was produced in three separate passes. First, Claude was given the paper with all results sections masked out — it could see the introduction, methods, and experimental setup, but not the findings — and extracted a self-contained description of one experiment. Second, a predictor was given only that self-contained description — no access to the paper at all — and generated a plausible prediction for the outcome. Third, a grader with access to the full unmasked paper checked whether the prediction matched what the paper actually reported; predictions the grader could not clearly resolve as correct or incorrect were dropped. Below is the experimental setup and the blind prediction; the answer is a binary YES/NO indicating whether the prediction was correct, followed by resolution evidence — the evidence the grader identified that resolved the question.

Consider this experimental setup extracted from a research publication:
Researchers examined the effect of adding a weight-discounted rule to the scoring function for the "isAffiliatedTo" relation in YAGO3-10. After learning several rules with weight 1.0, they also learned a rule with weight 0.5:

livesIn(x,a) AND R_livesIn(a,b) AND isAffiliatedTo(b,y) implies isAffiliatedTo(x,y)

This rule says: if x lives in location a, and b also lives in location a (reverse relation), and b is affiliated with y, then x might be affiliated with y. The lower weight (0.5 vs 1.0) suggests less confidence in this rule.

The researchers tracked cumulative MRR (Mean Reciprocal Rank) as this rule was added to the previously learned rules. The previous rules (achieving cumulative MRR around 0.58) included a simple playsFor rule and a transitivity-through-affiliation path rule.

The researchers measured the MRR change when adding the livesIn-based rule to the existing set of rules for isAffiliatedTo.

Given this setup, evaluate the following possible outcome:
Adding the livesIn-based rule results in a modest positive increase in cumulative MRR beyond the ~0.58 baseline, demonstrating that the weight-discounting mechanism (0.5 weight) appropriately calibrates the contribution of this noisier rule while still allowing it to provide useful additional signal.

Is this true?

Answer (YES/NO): YES